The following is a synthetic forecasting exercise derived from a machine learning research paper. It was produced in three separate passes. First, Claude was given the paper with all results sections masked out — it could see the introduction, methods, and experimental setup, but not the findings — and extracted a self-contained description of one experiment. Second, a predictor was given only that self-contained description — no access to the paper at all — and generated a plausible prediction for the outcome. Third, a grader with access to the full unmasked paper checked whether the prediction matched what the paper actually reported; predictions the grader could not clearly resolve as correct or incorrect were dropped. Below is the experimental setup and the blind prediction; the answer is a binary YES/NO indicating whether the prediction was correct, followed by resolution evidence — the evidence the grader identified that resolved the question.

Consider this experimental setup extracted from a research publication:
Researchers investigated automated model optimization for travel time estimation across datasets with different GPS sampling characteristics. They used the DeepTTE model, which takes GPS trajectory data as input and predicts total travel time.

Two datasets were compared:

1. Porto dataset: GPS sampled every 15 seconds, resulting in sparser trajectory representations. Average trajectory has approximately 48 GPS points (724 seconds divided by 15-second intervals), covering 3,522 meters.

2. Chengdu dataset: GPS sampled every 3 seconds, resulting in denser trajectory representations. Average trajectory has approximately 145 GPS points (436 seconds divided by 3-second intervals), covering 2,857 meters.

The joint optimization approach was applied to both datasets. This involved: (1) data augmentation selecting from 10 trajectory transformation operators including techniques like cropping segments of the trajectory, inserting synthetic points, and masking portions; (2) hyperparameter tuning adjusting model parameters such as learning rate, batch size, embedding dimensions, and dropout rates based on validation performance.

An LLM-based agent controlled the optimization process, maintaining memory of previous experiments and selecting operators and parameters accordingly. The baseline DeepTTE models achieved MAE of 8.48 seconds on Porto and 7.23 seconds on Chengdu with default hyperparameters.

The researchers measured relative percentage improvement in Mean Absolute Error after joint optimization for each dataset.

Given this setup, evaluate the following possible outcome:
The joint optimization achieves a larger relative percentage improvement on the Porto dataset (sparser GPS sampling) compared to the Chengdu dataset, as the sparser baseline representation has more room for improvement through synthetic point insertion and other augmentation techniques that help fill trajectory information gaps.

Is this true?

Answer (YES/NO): YES